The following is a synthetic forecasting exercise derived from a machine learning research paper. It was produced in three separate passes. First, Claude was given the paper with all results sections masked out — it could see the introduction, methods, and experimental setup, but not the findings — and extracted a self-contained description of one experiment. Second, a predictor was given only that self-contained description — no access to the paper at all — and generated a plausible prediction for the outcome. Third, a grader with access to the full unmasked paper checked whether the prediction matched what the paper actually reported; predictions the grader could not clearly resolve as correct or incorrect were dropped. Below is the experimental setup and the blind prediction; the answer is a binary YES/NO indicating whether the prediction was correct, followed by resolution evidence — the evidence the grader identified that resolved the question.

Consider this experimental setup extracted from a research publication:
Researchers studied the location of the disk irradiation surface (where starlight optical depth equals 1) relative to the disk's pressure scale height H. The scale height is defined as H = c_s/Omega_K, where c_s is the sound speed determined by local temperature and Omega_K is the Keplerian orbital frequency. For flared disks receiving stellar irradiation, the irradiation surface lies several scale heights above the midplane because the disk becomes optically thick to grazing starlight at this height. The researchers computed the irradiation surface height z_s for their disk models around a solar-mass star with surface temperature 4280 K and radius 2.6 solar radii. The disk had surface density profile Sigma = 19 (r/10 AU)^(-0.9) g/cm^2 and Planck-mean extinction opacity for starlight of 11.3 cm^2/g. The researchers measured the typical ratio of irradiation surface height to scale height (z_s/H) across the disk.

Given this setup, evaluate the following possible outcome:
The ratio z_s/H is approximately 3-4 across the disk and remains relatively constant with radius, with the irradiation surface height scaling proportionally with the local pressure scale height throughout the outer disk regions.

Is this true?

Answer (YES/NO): NO